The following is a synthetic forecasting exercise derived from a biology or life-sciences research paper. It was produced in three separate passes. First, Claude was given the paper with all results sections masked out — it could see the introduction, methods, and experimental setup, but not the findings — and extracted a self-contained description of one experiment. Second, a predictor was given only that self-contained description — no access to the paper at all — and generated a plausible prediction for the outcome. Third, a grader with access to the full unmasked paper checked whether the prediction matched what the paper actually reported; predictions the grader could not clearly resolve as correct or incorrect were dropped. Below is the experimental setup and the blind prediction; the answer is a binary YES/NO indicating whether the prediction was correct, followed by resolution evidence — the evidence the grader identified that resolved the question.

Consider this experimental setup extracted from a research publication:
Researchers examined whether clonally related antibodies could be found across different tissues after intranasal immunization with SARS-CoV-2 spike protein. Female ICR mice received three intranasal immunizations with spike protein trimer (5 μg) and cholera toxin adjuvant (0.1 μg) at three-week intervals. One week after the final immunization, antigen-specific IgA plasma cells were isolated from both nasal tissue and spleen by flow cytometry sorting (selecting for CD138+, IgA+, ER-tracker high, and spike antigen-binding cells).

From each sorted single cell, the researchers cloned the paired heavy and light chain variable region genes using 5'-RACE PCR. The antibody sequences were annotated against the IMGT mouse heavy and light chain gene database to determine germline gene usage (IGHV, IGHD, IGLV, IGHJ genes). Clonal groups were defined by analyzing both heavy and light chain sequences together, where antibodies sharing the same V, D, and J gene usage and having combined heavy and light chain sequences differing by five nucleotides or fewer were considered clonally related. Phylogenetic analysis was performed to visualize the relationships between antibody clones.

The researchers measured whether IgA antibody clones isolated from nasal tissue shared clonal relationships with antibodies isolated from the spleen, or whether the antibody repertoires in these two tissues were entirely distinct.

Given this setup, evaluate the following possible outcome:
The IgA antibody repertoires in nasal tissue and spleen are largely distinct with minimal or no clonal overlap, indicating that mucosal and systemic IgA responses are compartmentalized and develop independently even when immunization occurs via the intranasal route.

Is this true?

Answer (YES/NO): NO